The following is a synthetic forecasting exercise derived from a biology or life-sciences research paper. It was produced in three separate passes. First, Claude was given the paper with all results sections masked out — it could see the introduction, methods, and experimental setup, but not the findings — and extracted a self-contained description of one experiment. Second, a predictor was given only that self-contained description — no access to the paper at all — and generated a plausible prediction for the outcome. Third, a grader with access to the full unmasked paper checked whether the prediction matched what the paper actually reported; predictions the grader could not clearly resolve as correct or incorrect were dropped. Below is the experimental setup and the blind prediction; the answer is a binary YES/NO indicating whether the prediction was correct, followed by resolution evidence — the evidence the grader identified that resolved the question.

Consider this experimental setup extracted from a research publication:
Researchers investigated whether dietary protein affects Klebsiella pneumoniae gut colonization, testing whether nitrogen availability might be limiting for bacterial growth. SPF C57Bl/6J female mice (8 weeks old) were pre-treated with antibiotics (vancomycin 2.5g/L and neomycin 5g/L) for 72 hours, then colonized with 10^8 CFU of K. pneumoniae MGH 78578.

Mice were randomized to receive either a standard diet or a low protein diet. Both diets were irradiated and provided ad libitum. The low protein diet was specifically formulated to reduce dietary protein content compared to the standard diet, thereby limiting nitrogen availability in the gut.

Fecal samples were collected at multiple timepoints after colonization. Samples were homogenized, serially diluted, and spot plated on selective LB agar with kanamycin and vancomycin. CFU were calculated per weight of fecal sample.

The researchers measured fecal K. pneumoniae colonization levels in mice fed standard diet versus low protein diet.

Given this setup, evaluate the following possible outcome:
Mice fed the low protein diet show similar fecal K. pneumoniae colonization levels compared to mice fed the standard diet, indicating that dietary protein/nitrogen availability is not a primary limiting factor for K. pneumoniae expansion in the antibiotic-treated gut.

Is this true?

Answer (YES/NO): YES